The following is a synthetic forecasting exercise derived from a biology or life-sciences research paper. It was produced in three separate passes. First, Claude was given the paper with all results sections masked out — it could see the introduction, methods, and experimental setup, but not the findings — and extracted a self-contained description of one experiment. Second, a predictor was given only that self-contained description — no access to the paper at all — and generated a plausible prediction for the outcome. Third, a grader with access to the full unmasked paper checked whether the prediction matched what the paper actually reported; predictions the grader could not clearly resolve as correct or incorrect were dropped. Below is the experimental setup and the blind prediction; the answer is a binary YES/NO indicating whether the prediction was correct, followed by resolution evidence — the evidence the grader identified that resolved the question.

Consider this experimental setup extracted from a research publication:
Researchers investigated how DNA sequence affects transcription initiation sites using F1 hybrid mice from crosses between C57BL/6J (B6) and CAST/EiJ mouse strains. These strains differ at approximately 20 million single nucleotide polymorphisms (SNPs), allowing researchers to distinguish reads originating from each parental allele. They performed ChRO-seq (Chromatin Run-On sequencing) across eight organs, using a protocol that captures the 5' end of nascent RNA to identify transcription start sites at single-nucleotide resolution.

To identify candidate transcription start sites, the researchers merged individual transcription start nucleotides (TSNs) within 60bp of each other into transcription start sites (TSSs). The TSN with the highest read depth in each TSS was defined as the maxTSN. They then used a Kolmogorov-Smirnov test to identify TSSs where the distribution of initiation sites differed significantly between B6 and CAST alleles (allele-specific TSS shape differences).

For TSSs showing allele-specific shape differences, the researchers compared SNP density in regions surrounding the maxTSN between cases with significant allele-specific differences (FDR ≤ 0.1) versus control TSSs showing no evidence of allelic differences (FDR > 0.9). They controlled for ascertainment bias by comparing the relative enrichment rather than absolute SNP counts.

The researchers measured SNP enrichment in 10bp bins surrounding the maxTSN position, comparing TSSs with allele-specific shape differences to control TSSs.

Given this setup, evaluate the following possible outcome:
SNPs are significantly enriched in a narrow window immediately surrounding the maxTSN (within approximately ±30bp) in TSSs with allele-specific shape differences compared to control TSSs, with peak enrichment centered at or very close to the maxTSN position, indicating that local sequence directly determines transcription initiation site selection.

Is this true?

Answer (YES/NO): NO